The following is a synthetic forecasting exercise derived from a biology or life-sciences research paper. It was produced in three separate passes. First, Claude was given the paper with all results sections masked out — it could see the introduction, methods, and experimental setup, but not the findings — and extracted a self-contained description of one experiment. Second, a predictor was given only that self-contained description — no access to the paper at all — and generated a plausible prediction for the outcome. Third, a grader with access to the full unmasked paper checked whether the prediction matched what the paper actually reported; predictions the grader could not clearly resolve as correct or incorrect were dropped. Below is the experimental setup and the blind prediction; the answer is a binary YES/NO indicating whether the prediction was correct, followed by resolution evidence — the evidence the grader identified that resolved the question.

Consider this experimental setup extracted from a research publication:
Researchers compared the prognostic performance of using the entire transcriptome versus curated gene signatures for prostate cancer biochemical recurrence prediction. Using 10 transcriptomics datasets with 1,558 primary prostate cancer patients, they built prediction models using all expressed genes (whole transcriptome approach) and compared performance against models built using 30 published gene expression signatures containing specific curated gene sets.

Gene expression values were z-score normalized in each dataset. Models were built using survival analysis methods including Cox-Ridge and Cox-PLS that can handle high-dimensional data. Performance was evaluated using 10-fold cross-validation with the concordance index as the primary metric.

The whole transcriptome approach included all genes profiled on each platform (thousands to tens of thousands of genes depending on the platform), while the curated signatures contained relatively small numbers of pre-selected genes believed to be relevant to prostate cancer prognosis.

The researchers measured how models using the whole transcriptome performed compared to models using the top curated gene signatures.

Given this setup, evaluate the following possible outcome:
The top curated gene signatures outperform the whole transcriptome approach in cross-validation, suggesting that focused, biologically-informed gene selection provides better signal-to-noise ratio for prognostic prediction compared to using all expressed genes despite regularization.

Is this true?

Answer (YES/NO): YES